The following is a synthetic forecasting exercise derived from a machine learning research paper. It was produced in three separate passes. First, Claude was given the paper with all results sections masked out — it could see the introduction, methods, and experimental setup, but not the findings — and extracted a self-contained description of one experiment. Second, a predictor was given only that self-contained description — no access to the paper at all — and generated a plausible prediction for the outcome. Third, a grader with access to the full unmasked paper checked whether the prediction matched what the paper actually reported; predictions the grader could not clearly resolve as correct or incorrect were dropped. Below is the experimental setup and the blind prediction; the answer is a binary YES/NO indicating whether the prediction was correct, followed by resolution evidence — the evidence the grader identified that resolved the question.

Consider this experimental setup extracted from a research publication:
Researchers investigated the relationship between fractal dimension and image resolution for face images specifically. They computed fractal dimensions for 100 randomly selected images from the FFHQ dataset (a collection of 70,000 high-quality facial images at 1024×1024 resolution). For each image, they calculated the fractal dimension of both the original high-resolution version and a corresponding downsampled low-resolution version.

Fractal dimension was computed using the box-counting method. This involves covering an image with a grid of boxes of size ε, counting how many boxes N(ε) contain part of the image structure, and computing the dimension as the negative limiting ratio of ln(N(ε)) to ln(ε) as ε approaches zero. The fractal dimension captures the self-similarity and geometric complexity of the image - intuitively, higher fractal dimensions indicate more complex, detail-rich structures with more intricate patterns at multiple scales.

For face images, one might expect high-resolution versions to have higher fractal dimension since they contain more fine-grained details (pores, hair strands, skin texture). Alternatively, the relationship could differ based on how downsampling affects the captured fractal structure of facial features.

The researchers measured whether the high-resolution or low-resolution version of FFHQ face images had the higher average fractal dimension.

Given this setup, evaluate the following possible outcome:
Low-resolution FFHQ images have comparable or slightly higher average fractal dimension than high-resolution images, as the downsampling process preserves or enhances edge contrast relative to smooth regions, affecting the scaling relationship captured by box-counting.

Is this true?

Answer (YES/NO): YES